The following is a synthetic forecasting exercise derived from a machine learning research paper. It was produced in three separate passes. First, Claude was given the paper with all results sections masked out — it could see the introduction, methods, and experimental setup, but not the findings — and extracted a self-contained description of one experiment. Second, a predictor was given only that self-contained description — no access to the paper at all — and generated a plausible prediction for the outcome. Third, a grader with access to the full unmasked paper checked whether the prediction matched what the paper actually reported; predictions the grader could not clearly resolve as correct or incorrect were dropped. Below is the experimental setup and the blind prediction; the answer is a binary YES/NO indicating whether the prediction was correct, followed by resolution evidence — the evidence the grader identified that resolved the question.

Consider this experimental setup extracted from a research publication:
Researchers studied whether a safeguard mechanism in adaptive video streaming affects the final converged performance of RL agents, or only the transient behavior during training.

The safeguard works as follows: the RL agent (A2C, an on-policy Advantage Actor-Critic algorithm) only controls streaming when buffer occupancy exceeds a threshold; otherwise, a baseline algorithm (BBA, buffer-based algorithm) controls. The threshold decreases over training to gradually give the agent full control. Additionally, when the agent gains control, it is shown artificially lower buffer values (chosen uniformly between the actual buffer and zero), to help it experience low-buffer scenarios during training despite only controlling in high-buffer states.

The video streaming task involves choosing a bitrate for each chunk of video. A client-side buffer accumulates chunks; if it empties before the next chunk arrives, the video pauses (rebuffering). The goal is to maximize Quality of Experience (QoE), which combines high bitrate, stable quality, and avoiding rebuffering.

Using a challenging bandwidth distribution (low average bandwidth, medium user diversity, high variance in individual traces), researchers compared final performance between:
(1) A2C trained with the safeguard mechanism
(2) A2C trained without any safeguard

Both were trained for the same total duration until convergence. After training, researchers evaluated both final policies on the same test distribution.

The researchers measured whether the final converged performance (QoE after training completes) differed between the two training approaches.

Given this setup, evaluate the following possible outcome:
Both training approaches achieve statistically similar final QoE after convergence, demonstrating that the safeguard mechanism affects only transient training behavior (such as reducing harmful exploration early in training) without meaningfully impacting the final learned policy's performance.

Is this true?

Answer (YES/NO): YES